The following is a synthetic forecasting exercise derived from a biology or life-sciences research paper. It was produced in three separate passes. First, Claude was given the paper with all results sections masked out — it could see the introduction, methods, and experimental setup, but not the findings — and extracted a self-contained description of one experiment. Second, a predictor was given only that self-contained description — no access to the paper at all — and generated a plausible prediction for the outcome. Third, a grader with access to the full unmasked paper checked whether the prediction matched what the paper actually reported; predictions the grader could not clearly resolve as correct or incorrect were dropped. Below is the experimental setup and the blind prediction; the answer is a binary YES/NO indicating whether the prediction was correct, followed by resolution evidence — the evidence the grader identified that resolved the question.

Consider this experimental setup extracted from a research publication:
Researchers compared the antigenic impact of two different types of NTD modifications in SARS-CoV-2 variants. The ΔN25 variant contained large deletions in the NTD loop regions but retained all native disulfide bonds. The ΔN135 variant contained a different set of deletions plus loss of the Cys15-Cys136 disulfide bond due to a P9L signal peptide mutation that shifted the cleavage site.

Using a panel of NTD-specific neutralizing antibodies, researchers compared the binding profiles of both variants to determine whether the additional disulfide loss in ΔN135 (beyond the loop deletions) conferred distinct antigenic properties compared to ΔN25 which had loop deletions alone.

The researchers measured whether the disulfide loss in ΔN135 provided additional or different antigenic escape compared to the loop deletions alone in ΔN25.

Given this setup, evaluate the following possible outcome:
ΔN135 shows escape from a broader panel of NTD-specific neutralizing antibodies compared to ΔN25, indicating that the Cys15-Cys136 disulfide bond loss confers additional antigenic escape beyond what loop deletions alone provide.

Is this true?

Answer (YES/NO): NO